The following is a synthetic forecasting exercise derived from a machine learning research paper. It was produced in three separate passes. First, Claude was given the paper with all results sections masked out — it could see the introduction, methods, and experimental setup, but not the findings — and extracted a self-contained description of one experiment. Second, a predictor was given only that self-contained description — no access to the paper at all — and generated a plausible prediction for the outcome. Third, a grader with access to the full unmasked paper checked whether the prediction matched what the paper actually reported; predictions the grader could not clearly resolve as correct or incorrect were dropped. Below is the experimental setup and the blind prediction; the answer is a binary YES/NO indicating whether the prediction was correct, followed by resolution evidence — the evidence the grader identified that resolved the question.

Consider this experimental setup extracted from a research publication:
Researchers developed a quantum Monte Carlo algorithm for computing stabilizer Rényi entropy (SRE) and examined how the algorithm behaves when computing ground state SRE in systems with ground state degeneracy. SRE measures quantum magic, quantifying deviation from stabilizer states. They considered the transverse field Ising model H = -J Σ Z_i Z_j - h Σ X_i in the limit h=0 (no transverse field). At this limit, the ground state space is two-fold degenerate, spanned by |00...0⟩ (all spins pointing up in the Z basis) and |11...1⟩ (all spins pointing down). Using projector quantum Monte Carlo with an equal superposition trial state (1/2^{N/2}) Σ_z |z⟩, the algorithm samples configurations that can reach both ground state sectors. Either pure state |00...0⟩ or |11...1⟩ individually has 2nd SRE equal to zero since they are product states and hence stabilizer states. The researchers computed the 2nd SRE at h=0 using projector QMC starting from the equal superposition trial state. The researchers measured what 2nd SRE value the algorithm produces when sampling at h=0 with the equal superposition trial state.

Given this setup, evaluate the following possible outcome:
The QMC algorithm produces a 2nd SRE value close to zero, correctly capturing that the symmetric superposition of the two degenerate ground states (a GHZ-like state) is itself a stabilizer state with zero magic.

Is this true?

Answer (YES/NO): NO